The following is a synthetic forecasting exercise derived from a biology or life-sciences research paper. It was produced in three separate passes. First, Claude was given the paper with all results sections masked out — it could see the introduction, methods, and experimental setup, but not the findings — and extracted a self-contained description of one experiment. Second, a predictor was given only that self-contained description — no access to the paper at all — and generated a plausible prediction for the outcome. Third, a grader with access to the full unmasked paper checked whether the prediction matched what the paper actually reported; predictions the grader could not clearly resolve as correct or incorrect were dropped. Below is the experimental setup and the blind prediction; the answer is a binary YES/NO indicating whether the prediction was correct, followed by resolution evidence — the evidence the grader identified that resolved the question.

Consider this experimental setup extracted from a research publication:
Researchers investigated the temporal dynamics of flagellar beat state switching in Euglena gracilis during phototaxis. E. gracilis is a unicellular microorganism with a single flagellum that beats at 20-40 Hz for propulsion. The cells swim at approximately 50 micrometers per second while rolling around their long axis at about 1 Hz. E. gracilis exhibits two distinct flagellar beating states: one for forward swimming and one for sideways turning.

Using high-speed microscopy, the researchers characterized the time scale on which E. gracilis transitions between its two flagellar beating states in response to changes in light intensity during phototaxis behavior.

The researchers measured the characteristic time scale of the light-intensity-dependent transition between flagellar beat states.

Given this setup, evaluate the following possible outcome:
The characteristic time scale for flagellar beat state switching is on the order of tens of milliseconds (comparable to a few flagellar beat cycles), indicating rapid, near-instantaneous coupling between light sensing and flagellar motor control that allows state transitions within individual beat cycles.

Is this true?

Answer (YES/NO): NO